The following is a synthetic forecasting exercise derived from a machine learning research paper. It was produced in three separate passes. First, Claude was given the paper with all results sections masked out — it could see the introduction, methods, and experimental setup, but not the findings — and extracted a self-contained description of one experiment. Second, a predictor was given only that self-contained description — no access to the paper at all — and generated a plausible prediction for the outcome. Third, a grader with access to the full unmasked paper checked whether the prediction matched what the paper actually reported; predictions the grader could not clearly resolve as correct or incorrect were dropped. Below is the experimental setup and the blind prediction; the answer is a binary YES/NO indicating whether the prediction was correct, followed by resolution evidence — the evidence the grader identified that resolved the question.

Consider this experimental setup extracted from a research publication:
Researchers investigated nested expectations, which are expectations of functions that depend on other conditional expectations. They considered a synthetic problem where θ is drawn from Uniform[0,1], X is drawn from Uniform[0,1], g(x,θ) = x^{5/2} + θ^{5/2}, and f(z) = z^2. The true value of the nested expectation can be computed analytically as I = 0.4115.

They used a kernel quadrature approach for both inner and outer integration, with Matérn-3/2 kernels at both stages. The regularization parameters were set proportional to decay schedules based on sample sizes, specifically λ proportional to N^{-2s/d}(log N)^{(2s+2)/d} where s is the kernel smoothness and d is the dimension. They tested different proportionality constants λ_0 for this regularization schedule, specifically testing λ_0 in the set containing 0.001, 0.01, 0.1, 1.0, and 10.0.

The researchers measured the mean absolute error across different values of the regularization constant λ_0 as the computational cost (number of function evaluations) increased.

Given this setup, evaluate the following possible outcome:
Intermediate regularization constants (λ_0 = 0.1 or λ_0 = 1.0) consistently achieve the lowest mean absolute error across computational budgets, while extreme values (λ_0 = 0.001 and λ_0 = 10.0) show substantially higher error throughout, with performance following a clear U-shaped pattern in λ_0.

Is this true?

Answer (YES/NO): NO